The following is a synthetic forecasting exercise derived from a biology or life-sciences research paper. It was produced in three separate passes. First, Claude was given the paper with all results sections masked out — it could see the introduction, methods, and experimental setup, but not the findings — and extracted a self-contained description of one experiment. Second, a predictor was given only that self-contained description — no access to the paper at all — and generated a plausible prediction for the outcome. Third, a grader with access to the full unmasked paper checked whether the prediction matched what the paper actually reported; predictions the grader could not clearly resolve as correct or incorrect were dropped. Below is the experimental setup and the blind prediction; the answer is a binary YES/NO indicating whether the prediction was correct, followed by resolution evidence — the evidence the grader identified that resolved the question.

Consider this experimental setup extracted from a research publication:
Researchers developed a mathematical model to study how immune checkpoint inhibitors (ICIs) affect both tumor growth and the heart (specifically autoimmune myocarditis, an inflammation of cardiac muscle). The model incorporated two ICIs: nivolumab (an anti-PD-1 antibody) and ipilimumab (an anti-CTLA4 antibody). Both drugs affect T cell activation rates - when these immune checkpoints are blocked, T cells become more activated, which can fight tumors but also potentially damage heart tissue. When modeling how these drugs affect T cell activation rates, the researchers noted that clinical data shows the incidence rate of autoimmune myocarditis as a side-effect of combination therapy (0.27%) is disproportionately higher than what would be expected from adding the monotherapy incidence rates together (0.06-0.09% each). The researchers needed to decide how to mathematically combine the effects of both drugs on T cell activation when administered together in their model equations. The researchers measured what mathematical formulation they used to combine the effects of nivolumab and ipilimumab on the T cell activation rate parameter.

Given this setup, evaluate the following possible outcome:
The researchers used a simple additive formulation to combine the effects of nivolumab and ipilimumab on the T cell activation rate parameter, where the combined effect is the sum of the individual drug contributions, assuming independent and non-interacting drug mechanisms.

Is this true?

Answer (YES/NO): NO